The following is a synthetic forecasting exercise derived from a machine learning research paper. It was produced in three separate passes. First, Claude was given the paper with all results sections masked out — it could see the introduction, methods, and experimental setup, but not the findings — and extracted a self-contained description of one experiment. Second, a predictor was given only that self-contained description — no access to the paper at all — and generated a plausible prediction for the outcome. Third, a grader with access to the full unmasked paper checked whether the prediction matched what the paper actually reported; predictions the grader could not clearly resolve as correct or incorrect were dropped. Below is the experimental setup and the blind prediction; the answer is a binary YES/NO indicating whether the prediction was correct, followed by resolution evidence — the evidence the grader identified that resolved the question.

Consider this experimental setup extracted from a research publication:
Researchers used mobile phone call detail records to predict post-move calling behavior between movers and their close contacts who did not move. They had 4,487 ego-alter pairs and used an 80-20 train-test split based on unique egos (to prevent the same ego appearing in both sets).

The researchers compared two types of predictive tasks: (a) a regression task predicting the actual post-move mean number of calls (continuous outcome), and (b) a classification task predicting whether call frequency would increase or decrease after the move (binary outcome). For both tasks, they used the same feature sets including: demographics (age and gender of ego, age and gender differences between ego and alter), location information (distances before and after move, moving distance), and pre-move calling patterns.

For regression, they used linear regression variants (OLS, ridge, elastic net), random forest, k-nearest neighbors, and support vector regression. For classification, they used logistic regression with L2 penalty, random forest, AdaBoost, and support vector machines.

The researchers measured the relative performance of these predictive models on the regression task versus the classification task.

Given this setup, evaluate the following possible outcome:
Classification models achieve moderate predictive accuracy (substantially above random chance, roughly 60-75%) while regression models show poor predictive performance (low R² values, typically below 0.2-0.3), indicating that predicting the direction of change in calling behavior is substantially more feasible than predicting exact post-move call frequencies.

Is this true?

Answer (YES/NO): NO